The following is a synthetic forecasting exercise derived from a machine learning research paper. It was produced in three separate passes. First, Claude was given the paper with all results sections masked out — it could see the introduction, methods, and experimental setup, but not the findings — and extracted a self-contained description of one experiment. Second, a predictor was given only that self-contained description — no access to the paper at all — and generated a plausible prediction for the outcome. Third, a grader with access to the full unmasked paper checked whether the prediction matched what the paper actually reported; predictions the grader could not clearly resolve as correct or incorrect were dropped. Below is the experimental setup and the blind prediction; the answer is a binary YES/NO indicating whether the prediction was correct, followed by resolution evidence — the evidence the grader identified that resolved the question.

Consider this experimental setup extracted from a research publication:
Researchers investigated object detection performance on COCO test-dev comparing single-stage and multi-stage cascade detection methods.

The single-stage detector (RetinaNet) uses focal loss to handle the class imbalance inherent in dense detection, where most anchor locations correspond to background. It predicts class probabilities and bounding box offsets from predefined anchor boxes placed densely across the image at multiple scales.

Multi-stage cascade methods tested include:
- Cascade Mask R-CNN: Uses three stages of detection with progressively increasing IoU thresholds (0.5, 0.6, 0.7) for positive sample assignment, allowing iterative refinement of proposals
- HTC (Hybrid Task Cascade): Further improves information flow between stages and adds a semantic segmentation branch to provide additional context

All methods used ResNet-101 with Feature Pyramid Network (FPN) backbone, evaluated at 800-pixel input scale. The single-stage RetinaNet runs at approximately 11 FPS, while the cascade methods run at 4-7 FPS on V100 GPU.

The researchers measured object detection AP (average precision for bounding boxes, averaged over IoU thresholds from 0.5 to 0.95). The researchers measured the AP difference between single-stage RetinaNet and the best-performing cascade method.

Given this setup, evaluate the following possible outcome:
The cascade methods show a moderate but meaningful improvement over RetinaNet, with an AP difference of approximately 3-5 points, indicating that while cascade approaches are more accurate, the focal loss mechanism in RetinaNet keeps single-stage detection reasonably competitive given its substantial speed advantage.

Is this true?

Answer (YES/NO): NO